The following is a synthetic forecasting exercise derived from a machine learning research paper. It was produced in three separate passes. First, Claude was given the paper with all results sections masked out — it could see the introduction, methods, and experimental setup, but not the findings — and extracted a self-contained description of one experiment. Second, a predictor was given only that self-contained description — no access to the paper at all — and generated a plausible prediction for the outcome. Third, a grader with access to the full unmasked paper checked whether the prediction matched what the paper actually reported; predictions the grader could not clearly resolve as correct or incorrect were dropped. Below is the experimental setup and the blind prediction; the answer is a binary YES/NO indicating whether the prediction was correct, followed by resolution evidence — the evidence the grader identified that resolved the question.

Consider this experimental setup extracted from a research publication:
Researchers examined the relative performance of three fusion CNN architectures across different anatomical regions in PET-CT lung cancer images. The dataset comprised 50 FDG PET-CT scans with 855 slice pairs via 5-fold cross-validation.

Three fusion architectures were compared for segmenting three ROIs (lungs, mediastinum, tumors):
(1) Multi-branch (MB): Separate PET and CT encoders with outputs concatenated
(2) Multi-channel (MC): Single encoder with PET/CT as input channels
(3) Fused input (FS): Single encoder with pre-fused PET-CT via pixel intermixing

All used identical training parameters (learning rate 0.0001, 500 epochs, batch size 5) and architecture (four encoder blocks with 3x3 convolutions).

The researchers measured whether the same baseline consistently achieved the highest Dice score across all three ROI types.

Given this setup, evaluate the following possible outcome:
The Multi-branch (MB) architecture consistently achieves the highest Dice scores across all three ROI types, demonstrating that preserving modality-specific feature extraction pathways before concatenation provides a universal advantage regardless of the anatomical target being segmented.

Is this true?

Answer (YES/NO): NO